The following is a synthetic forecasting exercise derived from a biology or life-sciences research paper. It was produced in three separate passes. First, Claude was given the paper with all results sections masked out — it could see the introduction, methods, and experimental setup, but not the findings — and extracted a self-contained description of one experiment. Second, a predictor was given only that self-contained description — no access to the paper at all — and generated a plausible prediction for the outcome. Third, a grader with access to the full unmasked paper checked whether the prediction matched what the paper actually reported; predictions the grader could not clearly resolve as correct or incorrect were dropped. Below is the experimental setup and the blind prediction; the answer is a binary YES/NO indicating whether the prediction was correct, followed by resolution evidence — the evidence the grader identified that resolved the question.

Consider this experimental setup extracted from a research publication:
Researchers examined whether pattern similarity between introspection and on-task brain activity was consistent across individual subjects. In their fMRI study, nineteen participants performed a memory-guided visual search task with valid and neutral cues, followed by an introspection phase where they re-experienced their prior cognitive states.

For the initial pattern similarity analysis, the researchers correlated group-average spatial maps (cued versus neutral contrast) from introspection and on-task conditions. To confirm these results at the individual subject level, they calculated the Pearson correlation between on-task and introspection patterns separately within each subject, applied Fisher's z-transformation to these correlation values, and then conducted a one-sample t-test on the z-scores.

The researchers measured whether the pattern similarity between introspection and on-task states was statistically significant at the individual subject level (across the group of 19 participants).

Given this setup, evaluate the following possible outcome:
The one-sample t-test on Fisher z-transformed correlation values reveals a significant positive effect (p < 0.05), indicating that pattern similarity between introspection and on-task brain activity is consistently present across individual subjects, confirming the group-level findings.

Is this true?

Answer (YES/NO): YES